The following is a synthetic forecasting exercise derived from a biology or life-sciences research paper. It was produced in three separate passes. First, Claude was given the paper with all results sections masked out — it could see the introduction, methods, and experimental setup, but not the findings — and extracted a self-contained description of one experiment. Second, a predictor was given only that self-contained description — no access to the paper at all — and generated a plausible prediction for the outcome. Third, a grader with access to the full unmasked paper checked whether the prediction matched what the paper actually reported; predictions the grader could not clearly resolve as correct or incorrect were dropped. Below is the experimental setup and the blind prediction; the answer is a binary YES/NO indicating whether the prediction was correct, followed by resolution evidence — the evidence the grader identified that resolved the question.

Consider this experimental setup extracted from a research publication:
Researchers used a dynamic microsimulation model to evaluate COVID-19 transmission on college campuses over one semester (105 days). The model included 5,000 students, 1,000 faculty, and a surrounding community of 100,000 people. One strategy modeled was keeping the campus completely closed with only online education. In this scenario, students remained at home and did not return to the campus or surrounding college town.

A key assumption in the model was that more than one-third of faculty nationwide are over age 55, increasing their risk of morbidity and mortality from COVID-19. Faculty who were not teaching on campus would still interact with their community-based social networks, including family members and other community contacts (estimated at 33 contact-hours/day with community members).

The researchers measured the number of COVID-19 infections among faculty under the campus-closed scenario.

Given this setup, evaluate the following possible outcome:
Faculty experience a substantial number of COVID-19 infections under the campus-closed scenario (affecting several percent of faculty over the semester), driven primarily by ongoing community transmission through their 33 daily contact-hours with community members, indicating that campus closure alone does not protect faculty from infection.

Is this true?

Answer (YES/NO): NO